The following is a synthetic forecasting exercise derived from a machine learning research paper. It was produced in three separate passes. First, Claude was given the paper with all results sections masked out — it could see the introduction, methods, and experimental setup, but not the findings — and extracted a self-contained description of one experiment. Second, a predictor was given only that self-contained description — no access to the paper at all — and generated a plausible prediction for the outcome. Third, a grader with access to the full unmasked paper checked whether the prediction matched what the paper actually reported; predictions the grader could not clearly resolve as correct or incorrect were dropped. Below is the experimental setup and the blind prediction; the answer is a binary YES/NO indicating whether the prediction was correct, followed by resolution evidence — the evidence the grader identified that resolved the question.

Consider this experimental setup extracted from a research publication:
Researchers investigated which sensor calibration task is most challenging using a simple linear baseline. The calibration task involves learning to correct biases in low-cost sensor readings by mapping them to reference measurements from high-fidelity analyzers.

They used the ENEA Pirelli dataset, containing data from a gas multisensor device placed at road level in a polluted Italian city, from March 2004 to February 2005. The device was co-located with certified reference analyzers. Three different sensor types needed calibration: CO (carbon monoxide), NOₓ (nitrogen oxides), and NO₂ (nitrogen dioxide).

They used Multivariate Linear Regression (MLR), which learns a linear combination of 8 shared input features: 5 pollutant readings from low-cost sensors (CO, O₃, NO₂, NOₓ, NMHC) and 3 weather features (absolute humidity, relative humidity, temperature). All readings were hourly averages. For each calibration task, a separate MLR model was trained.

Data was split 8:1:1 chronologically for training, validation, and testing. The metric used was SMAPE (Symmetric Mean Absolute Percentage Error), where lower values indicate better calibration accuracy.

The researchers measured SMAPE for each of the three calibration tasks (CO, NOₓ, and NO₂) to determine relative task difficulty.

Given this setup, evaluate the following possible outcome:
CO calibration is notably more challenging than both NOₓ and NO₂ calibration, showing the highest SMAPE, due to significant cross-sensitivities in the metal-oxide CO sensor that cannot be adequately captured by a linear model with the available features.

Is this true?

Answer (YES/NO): YES